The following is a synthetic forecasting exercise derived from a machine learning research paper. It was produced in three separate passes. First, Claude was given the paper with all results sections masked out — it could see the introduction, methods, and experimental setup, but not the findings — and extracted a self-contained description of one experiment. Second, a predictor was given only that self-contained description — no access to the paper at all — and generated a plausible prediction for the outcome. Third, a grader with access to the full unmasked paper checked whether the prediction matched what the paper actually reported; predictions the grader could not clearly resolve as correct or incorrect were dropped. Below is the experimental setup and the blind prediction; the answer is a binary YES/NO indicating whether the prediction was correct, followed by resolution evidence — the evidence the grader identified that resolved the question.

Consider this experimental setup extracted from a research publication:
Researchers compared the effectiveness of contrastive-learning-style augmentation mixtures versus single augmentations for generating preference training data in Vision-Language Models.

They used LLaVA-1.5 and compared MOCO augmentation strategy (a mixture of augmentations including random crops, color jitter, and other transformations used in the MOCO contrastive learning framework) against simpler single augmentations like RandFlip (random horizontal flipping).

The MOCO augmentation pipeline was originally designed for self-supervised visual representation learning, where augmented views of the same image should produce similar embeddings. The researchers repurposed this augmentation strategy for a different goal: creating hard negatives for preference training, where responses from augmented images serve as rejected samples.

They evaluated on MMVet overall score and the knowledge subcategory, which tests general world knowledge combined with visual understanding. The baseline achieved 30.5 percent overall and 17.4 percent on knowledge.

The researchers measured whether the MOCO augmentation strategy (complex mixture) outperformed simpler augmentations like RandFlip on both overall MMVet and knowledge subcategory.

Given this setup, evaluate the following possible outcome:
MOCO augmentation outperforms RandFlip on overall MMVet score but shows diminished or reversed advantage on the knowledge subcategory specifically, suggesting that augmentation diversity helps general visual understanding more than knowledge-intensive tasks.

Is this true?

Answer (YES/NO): YES